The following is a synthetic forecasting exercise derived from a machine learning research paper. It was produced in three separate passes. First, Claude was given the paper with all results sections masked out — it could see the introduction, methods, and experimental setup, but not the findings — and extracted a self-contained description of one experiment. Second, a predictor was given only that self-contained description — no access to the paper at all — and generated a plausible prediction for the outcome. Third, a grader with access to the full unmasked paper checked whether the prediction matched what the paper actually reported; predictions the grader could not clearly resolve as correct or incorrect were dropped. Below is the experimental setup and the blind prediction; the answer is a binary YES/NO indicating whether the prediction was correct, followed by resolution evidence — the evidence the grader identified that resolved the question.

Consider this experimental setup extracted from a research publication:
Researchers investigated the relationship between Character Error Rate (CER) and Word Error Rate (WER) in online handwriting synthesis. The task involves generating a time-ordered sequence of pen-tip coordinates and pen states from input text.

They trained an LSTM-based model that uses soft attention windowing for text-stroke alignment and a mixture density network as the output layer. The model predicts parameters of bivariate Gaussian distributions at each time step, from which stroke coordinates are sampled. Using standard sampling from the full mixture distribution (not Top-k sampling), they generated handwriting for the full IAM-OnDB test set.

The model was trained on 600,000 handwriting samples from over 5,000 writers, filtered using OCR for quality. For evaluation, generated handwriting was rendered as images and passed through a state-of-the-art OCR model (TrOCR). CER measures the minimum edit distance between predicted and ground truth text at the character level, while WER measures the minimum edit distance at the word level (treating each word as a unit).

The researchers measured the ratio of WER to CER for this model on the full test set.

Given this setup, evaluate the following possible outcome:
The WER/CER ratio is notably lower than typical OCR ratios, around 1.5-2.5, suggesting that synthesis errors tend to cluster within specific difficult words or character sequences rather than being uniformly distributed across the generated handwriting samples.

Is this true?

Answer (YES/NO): NO